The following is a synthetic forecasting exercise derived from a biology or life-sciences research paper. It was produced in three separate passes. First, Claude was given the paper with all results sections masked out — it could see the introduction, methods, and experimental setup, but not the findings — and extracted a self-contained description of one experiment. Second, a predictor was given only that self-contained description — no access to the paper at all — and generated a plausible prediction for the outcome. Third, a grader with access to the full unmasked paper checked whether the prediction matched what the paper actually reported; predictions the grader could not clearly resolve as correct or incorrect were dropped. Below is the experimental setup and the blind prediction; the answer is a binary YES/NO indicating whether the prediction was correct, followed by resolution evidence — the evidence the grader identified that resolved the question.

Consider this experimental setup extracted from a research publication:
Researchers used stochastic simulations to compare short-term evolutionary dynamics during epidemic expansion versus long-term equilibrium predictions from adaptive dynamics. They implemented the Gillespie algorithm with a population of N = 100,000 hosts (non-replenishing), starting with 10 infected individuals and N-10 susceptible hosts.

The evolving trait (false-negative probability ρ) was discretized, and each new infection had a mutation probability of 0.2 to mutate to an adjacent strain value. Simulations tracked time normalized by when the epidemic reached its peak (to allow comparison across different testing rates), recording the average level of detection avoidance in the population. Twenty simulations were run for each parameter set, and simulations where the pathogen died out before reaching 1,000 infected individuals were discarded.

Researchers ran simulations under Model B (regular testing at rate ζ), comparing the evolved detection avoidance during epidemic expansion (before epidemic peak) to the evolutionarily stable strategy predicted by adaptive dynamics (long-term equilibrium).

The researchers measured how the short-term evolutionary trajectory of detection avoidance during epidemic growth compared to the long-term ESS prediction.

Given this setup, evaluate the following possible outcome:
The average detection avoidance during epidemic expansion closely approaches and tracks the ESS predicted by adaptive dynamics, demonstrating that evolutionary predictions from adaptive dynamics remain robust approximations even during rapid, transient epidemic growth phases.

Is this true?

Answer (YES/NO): NO